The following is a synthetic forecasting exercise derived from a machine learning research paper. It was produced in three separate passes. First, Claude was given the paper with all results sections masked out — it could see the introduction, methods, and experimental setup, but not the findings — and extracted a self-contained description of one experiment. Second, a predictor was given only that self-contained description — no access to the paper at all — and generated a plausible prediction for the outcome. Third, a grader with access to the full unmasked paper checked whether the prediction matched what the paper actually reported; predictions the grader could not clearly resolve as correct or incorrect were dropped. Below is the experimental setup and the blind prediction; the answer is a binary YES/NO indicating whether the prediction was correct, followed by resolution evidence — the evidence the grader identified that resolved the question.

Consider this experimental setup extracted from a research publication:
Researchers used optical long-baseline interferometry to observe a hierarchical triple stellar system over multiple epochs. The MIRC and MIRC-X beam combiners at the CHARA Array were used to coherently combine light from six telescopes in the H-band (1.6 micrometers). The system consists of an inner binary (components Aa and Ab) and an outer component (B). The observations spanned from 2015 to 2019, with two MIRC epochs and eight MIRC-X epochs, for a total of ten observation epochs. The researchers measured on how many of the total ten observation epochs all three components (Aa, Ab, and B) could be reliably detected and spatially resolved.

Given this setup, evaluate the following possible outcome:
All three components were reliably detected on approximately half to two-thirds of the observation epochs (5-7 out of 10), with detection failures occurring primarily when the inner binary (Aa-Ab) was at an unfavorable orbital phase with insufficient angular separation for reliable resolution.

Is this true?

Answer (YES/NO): NO